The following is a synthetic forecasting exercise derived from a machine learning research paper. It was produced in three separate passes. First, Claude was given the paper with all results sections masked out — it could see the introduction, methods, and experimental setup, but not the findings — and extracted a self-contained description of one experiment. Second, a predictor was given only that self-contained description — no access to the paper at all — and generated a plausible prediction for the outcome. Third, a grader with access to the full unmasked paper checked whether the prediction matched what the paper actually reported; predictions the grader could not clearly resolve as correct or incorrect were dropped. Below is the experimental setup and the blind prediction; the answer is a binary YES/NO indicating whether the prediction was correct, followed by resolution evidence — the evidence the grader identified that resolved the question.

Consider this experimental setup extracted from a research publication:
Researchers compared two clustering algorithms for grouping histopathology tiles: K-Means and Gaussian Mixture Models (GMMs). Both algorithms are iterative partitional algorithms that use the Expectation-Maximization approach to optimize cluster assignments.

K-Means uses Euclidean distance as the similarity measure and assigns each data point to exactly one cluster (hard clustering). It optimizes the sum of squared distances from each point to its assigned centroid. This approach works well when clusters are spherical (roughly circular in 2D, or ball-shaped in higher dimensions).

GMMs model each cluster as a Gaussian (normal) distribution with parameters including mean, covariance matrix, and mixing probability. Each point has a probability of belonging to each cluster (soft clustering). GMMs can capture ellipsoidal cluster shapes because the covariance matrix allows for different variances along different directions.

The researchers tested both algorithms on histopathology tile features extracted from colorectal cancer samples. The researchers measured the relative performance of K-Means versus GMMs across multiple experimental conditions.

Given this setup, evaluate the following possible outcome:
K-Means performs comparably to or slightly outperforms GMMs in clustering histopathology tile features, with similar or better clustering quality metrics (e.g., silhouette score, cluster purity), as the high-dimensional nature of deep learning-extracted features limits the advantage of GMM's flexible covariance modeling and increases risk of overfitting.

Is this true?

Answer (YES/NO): NO